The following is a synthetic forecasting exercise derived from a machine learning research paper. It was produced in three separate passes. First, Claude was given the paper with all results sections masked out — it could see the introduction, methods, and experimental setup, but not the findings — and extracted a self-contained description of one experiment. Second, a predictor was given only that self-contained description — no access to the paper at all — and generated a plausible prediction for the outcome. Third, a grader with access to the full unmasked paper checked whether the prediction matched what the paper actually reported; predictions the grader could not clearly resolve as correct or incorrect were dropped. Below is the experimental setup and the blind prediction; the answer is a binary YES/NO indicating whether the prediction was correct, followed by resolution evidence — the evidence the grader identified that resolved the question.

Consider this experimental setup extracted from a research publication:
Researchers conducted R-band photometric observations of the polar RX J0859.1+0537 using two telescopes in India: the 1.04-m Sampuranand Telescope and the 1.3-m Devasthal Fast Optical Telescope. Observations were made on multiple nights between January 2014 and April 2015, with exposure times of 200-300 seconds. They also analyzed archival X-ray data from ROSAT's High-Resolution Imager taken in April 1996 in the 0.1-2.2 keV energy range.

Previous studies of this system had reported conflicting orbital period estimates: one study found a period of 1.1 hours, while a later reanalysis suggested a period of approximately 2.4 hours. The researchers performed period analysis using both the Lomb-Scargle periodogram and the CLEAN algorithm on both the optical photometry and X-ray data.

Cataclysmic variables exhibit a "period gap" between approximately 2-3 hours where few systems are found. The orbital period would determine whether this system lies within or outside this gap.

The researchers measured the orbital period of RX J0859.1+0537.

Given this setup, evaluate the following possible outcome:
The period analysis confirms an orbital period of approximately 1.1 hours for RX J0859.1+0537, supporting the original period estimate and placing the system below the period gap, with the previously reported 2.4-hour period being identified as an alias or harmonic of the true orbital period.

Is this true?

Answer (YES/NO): NO